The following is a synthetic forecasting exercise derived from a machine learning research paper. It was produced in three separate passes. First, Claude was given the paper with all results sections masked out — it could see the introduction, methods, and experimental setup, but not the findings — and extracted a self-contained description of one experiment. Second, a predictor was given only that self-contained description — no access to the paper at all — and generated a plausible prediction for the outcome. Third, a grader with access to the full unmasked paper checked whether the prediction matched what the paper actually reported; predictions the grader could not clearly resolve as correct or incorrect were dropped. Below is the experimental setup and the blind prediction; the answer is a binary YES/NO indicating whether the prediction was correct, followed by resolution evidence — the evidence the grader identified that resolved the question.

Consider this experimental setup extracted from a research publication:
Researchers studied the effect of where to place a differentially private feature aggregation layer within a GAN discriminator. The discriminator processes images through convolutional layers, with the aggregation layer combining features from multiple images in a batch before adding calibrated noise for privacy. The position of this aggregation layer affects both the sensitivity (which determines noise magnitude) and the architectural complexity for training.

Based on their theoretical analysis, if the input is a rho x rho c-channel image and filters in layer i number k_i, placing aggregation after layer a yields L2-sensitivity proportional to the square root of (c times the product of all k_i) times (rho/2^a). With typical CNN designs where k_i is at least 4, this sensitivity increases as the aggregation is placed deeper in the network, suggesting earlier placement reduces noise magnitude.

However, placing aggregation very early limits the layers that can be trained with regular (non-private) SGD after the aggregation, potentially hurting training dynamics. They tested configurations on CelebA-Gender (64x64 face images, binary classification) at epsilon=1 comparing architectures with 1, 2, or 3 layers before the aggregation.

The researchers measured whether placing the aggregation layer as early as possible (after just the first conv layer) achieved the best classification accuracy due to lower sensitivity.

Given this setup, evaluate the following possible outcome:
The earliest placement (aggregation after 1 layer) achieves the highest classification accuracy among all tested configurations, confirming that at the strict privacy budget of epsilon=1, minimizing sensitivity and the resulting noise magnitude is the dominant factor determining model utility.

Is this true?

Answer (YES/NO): NO